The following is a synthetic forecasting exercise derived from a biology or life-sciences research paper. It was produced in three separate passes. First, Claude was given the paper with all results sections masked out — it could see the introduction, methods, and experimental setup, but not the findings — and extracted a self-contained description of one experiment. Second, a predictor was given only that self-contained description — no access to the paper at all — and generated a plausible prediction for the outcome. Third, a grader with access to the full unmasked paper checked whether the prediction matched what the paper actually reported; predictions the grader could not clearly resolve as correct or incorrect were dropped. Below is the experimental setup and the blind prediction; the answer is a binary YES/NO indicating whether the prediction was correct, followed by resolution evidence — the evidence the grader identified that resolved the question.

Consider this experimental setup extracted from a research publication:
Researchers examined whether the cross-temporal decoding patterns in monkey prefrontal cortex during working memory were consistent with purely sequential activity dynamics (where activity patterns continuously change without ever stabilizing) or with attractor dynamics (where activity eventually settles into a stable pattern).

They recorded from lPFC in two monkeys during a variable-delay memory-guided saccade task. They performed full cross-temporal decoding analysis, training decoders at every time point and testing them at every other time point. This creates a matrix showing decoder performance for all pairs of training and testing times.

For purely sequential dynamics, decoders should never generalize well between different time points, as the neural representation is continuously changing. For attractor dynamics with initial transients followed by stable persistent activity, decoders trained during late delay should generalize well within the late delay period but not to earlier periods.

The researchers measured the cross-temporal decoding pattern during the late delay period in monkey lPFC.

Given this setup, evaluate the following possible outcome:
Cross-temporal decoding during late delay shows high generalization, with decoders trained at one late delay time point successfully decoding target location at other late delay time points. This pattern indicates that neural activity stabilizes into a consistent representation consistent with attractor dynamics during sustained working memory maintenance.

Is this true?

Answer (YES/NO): YES